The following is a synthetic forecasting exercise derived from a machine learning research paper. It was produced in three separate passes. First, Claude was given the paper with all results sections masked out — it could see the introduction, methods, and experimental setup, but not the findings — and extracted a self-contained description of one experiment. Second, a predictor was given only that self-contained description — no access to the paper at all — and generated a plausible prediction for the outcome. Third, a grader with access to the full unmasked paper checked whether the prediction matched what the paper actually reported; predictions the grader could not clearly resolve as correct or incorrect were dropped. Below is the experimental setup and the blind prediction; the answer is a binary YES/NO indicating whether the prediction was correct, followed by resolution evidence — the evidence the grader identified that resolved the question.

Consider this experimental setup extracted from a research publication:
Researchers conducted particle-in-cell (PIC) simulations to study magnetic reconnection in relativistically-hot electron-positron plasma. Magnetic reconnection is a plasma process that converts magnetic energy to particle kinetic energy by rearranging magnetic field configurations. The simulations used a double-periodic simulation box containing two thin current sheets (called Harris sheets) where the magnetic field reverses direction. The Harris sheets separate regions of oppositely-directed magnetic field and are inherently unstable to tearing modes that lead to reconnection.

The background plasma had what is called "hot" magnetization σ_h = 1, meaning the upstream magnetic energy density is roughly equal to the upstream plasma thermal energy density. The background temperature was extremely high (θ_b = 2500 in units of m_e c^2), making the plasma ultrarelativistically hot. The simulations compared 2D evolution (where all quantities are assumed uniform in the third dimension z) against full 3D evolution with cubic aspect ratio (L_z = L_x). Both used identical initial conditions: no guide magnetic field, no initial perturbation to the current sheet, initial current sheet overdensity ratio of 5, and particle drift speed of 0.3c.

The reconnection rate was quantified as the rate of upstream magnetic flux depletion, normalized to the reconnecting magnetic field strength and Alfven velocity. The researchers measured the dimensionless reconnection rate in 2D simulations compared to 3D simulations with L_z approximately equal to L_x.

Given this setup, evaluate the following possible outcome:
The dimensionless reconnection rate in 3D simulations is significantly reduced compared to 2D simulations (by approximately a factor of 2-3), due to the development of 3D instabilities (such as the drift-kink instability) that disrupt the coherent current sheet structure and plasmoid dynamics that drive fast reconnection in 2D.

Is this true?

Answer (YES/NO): YES